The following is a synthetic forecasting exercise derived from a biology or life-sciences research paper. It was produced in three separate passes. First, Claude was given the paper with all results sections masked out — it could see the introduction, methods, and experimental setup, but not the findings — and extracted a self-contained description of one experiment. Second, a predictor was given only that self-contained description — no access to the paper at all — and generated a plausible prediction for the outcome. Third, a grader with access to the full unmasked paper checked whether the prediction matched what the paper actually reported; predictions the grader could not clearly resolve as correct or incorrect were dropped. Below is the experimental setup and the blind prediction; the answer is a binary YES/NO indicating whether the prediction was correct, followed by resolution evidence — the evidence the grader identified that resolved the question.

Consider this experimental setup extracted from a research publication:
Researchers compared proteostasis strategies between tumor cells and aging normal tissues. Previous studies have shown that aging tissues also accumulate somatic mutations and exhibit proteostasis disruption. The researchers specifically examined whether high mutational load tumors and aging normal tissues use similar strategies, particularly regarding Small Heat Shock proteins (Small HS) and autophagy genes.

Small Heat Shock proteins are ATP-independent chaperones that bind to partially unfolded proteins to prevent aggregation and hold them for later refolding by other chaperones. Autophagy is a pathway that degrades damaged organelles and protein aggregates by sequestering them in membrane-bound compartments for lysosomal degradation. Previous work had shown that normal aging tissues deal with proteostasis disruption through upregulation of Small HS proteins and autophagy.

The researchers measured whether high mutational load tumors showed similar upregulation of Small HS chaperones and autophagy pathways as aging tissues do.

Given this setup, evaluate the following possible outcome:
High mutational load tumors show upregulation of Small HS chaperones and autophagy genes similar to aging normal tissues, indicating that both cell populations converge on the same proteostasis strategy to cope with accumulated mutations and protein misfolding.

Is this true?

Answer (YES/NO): NO